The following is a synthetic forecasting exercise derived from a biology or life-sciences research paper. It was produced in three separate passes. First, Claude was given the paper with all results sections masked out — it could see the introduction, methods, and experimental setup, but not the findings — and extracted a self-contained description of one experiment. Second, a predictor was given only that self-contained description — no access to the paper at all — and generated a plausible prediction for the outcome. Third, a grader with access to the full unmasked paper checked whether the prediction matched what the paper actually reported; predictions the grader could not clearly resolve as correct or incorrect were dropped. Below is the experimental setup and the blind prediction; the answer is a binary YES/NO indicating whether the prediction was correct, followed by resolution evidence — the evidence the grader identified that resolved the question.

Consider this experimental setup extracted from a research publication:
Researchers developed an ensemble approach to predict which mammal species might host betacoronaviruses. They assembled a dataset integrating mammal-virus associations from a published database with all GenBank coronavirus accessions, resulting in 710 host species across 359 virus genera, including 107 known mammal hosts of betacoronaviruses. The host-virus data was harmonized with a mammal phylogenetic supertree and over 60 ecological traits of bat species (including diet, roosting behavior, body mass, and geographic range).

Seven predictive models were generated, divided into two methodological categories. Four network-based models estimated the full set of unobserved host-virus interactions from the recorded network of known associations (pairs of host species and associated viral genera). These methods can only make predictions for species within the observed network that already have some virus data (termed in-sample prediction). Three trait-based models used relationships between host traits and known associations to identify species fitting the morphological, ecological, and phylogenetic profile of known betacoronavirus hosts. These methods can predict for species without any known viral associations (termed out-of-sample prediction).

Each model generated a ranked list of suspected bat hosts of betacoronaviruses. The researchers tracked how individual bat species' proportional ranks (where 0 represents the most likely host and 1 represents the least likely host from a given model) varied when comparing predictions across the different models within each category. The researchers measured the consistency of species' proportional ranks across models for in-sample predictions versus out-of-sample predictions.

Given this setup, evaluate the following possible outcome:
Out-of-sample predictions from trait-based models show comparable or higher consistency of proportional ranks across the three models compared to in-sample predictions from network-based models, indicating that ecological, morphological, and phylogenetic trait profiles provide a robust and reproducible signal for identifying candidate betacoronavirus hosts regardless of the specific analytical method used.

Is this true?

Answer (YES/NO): YES